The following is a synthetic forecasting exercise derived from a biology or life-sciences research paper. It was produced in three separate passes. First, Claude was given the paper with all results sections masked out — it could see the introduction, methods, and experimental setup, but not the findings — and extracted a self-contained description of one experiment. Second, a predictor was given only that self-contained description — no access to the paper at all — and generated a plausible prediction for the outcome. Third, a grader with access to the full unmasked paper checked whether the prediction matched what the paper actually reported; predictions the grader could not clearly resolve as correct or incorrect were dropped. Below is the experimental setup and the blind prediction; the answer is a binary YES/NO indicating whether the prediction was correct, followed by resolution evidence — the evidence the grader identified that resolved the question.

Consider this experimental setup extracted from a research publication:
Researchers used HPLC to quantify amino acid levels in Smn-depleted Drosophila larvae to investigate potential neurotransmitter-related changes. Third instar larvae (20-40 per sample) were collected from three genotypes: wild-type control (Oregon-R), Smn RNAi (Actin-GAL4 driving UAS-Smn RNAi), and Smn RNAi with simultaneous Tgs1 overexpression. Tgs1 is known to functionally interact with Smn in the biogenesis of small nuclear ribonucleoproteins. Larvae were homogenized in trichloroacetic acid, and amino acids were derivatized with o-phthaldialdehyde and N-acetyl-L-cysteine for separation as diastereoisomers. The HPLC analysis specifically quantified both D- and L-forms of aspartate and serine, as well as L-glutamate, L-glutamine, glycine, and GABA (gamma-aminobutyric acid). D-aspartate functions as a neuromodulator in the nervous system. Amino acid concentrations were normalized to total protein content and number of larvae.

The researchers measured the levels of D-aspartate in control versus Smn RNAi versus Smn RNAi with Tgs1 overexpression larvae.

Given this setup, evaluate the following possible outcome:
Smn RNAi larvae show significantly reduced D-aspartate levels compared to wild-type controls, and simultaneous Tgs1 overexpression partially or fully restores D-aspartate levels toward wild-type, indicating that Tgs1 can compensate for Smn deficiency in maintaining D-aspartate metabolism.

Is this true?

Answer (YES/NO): NO